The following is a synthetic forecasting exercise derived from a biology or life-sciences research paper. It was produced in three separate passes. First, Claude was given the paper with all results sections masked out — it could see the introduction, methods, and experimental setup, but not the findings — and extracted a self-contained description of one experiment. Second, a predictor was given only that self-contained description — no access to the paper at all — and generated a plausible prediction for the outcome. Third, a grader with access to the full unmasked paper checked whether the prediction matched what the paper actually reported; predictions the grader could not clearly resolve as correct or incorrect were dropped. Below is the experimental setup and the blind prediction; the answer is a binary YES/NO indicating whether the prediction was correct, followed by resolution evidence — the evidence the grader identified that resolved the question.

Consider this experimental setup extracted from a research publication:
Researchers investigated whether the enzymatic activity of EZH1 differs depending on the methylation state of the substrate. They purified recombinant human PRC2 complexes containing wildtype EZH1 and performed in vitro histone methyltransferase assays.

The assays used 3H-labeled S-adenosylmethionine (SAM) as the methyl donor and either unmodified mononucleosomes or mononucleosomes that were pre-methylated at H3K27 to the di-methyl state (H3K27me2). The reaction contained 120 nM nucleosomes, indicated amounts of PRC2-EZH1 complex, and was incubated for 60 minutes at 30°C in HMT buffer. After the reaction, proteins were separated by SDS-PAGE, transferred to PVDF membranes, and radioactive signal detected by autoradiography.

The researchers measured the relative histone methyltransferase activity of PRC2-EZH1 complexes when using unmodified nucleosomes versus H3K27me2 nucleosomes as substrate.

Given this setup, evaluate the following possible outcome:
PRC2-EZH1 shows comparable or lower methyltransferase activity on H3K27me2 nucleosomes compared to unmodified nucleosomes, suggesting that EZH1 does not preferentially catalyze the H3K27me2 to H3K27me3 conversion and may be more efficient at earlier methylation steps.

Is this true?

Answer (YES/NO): YES